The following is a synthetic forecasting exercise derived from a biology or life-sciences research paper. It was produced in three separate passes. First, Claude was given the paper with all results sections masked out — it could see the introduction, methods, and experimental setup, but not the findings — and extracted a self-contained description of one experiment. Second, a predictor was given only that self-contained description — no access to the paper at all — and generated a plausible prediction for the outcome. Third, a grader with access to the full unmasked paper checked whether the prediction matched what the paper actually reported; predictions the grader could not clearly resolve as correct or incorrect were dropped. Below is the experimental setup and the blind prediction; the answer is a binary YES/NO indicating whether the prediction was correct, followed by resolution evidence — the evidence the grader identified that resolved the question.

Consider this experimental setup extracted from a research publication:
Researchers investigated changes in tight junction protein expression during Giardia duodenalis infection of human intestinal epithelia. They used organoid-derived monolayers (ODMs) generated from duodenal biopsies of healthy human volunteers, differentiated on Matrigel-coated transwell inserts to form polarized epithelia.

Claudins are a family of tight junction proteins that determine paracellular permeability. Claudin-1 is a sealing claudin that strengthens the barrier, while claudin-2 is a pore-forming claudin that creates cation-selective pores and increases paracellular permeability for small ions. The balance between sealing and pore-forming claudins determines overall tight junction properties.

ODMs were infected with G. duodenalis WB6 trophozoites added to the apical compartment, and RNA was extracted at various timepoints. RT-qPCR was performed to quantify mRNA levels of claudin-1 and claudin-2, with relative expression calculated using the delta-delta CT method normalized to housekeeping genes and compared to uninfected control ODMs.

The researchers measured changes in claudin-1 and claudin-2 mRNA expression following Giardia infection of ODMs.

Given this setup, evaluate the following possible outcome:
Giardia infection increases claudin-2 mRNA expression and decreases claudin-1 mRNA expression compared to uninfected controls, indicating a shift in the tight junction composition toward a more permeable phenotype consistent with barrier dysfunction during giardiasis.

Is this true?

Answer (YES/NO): NO